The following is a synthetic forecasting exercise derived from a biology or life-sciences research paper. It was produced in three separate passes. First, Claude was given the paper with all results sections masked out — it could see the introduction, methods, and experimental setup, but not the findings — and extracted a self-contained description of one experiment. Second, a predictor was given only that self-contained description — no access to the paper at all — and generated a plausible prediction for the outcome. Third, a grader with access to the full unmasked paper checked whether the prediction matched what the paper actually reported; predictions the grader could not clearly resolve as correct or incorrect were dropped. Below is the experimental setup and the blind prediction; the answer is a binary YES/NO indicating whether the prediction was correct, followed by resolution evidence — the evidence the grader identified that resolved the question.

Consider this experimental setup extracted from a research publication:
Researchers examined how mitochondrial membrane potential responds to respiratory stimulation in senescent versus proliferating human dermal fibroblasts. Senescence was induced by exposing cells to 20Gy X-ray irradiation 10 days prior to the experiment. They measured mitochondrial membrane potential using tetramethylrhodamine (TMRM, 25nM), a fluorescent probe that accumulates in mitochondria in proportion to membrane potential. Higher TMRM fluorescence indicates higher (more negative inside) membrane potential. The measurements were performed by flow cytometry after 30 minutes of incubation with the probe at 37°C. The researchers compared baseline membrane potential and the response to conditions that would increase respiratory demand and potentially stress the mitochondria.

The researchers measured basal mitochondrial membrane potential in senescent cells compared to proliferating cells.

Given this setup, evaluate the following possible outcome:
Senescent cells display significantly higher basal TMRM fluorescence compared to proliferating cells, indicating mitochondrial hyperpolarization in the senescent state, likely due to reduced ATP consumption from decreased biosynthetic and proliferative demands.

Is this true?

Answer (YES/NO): NO